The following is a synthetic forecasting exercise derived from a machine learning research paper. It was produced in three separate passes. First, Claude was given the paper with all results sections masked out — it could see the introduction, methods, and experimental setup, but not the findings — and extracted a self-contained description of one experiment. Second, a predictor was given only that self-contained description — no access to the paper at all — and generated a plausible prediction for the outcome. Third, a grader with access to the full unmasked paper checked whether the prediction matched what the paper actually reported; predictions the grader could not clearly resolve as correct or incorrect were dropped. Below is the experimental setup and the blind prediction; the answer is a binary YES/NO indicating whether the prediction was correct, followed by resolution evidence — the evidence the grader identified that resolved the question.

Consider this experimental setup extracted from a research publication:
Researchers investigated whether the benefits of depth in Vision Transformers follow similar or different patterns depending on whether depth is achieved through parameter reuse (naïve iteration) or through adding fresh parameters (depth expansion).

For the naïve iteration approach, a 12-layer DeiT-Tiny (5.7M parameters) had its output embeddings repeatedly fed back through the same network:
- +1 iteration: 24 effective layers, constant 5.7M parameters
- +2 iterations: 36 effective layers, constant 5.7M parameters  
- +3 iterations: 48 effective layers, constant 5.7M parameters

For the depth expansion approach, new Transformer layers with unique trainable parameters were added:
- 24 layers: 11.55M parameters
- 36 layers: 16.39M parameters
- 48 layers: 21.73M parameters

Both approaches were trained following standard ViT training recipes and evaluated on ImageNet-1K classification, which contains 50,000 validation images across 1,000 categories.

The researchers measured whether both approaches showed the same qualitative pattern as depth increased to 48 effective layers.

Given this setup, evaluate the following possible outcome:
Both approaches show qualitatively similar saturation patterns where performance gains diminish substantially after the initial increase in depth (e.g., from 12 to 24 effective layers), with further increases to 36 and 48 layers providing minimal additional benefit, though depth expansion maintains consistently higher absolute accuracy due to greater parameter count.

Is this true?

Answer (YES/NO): NO